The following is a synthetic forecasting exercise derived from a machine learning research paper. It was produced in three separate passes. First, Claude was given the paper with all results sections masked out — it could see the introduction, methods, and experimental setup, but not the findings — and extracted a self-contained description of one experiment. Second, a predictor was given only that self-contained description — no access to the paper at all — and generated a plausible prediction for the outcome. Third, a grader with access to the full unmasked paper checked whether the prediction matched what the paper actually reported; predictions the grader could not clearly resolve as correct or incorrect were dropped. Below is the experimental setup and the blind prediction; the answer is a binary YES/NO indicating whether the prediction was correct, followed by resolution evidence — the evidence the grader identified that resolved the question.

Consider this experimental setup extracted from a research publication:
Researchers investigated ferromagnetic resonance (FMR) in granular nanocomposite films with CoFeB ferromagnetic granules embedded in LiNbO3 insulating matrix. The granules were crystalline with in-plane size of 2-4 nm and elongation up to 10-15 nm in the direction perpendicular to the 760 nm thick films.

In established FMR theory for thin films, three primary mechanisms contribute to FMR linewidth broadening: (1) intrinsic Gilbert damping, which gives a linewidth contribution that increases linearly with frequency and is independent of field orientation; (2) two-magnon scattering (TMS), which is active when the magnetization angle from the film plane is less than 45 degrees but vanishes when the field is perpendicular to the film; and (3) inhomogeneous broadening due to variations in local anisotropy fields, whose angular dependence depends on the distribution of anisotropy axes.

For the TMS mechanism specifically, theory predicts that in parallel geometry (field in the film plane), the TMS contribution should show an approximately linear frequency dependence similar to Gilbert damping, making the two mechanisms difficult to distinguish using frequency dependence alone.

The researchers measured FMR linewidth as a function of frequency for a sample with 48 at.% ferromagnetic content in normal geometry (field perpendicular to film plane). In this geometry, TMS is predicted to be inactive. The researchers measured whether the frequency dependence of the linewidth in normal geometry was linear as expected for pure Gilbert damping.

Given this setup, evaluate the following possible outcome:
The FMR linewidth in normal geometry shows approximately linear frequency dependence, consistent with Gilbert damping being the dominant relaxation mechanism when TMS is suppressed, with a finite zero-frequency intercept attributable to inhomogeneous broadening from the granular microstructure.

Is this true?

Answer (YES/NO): NO